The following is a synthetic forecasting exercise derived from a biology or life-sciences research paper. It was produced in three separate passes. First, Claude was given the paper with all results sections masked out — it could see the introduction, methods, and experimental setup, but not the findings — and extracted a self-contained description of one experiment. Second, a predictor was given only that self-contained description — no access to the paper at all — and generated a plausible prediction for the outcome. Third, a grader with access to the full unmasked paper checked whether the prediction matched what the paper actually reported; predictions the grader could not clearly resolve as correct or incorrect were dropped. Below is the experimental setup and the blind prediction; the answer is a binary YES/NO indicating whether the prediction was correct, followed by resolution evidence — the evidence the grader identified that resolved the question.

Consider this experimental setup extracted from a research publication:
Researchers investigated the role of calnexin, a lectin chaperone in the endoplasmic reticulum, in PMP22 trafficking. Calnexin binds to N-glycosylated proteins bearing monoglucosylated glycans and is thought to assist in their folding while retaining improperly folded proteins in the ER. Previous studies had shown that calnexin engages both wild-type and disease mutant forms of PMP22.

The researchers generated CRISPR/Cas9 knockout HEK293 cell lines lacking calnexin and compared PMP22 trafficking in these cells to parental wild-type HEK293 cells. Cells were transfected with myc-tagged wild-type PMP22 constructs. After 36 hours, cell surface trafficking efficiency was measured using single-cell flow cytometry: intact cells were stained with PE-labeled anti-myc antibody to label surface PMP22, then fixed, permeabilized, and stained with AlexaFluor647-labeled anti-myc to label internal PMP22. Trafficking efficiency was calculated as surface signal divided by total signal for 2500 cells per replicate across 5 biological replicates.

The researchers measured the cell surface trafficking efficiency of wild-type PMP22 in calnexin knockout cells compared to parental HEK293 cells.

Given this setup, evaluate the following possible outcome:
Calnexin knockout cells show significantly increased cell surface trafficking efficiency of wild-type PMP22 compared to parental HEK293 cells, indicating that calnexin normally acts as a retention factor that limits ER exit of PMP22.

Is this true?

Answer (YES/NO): YES